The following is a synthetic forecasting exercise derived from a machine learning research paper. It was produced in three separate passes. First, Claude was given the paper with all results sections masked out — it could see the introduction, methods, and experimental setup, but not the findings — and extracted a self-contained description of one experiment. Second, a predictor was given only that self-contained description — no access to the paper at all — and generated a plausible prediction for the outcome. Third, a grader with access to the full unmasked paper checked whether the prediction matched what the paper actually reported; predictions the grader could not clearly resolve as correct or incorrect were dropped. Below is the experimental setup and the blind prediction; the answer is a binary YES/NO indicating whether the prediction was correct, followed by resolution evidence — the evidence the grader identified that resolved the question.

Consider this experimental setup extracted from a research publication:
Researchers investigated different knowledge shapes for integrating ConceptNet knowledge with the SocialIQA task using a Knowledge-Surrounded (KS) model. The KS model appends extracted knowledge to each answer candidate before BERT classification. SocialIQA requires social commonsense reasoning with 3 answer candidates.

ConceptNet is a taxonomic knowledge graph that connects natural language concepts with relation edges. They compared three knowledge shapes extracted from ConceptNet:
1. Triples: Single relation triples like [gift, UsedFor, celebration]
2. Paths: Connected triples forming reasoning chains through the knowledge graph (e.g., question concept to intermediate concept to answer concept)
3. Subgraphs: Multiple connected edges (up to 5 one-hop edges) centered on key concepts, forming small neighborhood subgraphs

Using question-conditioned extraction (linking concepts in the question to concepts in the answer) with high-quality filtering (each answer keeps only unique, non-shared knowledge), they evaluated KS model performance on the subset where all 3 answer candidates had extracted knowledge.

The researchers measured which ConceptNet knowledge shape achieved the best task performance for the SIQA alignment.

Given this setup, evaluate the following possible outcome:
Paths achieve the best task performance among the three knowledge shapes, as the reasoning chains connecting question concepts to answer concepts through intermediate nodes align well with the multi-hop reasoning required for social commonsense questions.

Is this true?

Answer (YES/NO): NO